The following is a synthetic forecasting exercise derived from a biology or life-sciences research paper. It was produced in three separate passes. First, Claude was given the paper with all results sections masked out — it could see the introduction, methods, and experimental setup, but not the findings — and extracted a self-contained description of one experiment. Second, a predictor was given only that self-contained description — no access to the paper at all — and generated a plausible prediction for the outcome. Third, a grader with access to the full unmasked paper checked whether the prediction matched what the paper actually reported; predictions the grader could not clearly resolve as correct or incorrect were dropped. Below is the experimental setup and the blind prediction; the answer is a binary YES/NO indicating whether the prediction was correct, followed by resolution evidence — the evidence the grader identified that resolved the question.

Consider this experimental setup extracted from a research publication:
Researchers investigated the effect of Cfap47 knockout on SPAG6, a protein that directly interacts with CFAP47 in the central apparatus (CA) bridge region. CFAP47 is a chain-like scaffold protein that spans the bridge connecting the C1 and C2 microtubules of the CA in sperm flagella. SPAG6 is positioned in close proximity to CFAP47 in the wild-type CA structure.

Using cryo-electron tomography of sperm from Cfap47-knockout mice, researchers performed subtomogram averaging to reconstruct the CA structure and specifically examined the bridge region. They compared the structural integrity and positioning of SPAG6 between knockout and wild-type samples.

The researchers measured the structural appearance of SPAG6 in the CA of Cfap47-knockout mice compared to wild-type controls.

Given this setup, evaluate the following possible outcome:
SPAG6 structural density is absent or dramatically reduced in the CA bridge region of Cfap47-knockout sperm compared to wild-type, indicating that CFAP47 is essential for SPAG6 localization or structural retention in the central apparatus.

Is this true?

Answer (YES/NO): YES